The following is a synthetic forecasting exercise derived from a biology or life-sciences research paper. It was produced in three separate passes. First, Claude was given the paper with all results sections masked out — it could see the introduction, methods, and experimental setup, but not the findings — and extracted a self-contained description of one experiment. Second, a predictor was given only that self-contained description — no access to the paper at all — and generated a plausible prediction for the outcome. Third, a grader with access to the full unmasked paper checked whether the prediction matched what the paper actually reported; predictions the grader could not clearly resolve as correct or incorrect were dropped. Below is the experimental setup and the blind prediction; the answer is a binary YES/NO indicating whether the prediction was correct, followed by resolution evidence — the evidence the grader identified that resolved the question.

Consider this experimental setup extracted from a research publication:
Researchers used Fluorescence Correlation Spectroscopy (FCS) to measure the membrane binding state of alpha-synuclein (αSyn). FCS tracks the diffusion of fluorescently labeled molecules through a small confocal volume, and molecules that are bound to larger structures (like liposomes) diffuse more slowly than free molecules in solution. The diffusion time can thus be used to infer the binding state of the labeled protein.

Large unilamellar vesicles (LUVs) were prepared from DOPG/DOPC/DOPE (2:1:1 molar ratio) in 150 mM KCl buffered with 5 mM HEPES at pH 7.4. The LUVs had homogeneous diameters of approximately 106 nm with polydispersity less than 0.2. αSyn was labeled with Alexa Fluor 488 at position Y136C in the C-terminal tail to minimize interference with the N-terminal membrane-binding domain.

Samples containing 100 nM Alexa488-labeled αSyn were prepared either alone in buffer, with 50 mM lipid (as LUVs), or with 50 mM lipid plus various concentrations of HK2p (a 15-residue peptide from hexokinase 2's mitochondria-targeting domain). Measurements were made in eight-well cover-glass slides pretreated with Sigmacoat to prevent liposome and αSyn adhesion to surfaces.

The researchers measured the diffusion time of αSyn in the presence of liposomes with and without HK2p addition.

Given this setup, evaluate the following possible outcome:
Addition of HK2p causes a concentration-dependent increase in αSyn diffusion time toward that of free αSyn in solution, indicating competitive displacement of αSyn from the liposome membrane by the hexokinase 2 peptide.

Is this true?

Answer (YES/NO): NO